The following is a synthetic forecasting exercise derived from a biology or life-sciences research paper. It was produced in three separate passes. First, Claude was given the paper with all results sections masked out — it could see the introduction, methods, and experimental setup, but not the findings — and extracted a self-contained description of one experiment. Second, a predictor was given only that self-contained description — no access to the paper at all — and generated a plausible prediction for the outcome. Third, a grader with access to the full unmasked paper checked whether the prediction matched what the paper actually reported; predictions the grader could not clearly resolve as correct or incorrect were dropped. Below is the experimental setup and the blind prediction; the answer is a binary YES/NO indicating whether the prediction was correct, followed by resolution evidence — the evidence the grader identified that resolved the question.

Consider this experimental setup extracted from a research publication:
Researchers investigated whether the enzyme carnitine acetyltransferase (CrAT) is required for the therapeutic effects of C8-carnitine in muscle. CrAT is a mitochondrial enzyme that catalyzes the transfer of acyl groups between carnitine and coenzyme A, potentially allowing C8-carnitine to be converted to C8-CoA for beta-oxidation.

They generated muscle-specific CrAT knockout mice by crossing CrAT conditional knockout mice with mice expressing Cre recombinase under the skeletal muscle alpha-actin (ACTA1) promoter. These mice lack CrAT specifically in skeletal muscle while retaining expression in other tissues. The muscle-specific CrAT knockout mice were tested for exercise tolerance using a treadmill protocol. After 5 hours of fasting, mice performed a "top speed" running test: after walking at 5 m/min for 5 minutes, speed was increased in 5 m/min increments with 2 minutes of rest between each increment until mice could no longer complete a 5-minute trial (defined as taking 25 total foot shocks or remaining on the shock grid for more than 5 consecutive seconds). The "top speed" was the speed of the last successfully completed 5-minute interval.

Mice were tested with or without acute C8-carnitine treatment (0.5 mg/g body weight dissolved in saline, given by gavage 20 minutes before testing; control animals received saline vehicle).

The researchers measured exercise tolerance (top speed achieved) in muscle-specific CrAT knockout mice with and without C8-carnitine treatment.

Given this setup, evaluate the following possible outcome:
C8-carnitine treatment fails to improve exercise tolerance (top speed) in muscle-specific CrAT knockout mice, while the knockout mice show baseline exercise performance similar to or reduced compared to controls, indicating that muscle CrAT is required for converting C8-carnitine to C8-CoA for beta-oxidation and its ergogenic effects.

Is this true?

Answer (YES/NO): YES